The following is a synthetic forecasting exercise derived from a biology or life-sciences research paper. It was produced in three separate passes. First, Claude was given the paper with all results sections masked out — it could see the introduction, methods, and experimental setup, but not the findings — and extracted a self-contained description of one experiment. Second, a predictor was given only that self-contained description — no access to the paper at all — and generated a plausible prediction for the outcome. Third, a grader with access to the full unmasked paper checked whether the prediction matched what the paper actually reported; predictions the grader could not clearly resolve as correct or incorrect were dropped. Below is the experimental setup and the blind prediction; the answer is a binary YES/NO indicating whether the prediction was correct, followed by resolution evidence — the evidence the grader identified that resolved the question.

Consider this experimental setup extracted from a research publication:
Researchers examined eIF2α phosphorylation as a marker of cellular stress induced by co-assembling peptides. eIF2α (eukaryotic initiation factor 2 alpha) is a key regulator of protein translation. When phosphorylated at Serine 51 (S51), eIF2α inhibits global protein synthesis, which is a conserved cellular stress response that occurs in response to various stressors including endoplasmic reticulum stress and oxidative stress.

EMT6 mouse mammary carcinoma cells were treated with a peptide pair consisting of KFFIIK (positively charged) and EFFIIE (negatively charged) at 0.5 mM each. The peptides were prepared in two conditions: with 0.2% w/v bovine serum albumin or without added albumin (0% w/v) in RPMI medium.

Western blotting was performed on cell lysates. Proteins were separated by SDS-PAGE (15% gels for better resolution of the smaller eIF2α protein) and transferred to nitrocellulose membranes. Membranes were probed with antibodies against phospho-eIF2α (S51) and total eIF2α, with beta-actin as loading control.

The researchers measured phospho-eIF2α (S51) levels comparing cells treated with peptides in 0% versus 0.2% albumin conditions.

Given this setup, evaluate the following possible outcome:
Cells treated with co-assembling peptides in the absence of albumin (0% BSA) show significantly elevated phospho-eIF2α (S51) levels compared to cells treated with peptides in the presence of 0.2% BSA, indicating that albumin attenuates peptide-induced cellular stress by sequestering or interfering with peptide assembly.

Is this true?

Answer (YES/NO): NO